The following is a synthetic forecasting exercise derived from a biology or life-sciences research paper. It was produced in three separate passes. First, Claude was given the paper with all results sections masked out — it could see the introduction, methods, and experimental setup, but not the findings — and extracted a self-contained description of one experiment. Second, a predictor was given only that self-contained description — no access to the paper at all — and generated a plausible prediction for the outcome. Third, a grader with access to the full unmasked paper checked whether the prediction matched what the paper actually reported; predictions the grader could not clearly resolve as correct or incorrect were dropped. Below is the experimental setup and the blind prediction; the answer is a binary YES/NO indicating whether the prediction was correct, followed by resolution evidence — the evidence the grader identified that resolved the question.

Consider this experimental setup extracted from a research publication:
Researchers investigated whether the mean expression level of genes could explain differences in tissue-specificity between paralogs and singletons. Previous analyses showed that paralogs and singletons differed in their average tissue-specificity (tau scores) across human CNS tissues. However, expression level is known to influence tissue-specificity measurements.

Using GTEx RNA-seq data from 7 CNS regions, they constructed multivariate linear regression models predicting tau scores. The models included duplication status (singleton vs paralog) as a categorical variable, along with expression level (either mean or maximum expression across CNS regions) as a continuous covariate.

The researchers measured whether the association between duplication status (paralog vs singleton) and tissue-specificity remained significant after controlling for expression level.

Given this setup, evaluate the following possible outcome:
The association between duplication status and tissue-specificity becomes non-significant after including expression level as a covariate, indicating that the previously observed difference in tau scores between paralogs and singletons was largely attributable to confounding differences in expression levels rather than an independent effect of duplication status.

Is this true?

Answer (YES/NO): NO